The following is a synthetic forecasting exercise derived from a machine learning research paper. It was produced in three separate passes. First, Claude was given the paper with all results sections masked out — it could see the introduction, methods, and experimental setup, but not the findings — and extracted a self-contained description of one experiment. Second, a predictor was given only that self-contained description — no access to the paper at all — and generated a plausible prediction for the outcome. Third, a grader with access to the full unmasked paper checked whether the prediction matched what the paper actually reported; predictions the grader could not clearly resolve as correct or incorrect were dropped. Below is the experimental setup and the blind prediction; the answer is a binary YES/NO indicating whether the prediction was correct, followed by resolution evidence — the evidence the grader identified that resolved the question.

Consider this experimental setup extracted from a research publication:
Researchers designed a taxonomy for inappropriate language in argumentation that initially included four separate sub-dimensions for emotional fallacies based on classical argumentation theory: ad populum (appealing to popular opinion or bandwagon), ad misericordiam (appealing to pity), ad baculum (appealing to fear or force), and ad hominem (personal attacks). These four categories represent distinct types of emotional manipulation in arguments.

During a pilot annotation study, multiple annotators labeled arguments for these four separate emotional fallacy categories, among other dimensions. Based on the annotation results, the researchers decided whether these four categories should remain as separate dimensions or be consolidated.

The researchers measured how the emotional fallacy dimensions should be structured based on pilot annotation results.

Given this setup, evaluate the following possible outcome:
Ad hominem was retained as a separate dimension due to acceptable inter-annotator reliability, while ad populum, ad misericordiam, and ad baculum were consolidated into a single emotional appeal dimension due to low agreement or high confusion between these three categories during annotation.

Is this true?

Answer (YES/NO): NO